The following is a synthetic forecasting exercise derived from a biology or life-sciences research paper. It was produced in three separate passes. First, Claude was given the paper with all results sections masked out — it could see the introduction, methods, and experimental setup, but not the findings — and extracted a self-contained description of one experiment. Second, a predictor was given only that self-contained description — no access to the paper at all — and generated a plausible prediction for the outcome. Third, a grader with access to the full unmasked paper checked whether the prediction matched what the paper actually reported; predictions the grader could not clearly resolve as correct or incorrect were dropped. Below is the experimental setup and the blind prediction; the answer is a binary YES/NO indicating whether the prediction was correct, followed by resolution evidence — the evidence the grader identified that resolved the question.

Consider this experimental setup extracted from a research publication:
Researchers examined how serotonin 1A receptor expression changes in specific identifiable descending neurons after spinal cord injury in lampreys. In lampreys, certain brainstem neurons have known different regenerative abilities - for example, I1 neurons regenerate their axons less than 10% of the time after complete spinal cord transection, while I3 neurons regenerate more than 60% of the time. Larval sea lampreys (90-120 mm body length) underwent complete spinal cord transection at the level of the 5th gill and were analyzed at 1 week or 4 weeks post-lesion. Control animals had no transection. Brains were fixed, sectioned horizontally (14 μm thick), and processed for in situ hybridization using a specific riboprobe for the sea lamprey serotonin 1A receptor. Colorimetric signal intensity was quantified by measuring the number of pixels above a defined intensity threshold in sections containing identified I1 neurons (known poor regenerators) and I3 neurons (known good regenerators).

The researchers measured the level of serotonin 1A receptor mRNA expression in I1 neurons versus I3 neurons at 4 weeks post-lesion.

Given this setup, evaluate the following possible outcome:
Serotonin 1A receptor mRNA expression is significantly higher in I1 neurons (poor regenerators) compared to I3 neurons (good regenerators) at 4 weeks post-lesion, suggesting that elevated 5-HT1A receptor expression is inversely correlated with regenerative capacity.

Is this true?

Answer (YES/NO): YES